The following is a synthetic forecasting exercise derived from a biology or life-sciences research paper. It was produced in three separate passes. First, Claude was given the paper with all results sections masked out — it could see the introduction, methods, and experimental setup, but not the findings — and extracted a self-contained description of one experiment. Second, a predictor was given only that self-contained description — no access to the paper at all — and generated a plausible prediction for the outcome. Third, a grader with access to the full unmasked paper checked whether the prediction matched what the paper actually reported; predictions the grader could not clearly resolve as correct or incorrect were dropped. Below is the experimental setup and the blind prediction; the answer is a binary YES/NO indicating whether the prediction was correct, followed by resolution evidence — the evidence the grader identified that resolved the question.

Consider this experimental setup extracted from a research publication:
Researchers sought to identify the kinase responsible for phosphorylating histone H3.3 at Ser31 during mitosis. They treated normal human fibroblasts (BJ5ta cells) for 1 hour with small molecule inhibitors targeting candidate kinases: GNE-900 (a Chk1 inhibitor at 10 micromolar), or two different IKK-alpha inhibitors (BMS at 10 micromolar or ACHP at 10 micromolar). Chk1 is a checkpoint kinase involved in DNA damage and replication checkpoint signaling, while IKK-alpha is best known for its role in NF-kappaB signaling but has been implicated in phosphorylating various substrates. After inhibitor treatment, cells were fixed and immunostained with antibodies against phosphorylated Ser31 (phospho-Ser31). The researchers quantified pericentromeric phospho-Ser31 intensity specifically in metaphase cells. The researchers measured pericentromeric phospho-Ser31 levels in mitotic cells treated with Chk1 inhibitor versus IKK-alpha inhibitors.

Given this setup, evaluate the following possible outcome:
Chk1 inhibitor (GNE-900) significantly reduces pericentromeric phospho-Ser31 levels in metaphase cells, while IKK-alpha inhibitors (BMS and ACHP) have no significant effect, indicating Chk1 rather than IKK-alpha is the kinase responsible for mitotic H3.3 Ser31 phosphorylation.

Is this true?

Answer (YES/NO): YES